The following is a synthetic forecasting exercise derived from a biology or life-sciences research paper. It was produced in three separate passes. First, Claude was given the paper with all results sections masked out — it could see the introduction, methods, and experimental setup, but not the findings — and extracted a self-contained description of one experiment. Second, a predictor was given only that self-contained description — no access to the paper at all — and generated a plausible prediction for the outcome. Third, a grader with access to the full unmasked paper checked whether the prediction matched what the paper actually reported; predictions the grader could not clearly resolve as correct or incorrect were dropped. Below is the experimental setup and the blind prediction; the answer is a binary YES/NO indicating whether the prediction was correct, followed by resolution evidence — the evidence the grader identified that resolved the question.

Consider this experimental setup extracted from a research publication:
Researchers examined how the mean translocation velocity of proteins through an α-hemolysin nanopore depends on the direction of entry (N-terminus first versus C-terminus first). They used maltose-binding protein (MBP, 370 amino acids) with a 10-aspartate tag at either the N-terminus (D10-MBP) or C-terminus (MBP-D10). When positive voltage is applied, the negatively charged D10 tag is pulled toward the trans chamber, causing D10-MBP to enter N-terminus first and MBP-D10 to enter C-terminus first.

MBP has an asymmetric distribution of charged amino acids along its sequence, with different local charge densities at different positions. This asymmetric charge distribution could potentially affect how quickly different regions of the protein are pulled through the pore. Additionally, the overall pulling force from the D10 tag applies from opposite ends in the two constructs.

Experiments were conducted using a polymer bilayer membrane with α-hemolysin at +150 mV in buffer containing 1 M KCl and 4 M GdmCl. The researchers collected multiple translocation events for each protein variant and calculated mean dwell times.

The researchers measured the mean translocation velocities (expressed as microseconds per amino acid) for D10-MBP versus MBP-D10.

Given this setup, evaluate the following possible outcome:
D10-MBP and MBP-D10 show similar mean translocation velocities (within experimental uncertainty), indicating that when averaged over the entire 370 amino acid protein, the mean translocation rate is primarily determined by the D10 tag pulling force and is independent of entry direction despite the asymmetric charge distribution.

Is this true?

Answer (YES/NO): YES